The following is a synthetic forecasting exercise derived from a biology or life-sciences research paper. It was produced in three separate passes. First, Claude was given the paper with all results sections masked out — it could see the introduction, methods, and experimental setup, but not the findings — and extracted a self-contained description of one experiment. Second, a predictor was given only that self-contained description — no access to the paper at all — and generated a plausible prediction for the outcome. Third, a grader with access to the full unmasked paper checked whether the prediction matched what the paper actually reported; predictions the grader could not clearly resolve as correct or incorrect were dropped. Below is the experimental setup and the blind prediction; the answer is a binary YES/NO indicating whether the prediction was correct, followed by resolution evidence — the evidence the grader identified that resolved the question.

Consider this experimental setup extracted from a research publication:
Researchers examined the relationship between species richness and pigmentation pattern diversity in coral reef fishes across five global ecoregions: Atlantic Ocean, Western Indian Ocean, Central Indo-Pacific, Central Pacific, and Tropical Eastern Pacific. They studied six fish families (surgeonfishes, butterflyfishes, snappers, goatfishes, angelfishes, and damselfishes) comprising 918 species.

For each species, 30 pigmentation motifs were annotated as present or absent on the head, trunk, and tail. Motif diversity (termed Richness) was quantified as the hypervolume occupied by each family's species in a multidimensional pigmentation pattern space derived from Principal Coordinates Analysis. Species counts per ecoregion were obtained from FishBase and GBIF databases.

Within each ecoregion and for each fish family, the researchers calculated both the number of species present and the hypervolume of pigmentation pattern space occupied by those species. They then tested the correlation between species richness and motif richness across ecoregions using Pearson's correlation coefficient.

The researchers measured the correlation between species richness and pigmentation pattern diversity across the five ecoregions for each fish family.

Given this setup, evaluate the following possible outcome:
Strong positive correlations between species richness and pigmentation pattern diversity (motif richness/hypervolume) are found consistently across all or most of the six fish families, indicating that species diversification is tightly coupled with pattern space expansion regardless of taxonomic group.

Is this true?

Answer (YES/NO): YES